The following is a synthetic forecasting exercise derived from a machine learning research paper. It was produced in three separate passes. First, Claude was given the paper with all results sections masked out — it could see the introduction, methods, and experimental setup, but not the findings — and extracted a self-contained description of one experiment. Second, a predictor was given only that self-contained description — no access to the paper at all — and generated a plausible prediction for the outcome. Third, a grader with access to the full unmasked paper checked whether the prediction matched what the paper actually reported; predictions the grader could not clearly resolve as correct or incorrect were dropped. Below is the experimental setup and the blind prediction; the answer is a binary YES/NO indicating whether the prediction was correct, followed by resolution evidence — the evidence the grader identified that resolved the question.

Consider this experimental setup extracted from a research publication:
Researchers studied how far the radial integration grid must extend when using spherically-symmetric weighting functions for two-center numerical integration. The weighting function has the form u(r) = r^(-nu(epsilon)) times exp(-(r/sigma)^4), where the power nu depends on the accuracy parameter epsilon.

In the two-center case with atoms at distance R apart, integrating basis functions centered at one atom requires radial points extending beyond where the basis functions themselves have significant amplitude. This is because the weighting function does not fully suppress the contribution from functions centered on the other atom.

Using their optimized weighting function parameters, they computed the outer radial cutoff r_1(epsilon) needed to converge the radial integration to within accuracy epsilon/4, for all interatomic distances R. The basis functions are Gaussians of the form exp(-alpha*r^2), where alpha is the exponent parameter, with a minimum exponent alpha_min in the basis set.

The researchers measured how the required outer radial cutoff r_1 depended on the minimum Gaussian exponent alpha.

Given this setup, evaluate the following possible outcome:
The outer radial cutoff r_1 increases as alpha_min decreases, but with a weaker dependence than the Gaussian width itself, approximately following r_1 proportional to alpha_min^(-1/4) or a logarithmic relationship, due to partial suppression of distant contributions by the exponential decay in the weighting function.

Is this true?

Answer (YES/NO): NO